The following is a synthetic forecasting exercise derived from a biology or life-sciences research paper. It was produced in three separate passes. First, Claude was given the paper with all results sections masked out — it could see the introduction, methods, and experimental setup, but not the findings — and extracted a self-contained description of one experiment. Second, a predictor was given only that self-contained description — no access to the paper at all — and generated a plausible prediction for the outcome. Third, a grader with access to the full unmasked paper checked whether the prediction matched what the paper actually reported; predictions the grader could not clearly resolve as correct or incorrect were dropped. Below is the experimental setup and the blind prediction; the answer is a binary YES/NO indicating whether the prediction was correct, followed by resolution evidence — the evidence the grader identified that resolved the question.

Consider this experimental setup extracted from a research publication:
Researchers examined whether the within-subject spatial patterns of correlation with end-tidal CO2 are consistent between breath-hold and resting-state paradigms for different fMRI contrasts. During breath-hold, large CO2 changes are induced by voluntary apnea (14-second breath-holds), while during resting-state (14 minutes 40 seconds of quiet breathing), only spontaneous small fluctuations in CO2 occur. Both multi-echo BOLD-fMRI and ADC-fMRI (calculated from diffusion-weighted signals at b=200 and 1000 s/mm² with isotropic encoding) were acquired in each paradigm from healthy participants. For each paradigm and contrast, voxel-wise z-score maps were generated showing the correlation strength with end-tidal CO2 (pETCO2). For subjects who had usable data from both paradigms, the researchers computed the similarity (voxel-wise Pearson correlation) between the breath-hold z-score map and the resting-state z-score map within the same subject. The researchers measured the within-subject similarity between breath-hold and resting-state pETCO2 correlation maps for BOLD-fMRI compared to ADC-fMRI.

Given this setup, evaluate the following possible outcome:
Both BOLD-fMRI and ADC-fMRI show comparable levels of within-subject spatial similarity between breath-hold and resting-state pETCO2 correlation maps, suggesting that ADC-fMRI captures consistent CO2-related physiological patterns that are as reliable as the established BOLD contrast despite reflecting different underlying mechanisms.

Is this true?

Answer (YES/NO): NO